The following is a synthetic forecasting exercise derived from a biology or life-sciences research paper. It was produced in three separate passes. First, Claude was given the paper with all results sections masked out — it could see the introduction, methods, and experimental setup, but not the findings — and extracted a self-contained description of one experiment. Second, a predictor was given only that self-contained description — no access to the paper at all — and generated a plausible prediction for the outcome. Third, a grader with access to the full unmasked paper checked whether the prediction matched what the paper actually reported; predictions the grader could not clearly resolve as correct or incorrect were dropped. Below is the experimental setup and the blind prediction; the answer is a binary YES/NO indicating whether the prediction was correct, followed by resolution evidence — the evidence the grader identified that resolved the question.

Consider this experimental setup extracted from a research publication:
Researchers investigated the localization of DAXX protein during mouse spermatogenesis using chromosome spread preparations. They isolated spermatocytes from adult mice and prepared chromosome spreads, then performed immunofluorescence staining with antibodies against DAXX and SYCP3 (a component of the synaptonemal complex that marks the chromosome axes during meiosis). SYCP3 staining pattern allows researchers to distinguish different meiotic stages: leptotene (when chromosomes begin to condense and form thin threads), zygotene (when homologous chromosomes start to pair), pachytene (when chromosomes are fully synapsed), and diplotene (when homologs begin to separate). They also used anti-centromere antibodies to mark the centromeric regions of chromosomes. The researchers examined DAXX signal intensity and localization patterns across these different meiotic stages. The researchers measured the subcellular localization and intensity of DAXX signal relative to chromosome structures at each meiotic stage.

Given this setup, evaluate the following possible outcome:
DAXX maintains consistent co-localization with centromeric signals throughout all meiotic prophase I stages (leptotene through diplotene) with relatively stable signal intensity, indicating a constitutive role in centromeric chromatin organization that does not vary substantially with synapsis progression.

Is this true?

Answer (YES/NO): NO